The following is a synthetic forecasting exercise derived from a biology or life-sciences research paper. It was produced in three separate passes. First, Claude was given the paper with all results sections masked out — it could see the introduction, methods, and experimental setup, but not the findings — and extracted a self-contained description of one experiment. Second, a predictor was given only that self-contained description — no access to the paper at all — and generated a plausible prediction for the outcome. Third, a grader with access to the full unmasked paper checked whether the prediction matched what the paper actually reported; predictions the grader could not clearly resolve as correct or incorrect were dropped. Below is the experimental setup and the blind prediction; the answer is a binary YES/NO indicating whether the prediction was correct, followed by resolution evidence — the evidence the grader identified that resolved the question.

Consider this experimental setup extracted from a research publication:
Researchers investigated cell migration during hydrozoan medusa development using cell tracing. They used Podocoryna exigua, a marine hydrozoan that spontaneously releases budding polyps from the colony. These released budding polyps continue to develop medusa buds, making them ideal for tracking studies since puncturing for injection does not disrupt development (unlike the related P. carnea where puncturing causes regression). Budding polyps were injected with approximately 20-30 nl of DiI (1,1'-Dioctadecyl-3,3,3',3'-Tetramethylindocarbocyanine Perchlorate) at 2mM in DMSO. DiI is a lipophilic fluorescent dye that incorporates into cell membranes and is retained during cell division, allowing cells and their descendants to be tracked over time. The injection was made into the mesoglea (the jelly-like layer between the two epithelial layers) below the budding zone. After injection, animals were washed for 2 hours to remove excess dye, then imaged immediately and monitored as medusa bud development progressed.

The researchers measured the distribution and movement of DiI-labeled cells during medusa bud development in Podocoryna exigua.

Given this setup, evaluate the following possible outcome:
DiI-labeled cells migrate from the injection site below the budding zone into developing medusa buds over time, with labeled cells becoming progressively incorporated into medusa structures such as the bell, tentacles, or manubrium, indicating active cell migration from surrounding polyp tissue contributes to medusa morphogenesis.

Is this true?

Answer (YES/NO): YES